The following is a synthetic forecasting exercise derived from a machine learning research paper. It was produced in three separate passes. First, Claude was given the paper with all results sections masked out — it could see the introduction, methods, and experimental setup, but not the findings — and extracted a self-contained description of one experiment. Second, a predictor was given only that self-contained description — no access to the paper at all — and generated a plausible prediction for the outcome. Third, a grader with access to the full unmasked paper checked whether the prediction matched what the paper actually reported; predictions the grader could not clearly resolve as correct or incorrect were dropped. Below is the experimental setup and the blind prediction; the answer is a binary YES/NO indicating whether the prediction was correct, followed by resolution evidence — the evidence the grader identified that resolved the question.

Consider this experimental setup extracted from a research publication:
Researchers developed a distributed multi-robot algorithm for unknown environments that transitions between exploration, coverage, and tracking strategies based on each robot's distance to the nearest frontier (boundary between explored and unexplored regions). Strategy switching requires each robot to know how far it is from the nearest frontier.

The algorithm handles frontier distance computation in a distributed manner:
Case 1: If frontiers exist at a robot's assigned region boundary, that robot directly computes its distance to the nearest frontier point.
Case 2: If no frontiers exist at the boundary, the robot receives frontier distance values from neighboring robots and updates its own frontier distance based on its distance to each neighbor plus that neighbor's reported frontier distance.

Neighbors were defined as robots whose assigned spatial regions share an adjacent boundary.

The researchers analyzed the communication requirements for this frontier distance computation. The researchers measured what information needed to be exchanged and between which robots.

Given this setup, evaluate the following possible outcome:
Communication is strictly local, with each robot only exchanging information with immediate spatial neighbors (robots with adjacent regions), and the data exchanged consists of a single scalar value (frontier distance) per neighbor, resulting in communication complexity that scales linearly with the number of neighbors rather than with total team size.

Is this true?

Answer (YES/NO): YES